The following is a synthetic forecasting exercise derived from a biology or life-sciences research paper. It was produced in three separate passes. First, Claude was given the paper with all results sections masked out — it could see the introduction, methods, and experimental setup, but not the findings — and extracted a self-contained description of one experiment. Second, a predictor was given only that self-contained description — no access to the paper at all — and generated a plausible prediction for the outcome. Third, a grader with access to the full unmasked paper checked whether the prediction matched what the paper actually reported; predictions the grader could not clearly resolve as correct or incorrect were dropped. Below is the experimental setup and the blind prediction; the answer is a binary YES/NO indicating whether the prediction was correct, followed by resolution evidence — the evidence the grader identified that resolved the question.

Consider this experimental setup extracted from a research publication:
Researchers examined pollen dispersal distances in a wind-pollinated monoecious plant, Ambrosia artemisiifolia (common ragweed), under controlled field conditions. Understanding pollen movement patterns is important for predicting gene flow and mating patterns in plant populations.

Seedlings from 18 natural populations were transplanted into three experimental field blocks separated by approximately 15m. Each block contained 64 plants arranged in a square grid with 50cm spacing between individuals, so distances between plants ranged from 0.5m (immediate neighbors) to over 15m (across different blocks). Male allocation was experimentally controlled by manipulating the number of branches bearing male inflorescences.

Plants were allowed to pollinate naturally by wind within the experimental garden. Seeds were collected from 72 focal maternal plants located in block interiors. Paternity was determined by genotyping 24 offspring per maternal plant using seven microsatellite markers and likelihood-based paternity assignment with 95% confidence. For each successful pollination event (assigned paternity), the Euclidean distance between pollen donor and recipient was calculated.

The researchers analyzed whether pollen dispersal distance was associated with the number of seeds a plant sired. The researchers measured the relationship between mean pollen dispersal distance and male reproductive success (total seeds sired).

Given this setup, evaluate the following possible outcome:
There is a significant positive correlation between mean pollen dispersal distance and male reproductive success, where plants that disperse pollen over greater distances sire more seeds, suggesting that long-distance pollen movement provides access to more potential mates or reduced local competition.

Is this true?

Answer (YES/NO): NO